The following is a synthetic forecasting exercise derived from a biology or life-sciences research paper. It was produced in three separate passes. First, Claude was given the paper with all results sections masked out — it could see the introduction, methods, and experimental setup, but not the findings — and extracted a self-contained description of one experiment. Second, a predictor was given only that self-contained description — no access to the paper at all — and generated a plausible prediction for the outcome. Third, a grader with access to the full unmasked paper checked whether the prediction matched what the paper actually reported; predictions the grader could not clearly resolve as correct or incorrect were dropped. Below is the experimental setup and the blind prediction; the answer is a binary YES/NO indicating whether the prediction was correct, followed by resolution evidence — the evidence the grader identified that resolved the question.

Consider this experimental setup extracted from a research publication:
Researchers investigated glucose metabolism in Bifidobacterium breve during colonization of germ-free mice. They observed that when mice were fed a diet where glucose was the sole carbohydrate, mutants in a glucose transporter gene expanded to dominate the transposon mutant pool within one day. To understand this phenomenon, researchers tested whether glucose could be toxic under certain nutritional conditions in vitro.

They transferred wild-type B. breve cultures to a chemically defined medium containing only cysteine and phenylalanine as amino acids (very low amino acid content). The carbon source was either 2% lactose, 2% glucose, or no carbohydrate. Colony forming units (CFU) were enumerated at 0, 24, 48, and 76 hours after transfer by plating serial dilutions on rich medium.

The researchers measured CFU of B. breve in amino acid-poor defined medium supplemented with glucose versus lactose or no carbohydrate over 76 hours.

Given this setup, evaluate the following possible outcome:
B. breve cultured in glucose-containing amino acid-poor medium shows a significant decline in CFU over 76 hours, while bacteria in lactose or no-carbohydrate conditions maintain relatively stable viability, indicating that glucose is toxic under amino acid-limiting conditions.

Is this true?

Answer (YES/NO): YES